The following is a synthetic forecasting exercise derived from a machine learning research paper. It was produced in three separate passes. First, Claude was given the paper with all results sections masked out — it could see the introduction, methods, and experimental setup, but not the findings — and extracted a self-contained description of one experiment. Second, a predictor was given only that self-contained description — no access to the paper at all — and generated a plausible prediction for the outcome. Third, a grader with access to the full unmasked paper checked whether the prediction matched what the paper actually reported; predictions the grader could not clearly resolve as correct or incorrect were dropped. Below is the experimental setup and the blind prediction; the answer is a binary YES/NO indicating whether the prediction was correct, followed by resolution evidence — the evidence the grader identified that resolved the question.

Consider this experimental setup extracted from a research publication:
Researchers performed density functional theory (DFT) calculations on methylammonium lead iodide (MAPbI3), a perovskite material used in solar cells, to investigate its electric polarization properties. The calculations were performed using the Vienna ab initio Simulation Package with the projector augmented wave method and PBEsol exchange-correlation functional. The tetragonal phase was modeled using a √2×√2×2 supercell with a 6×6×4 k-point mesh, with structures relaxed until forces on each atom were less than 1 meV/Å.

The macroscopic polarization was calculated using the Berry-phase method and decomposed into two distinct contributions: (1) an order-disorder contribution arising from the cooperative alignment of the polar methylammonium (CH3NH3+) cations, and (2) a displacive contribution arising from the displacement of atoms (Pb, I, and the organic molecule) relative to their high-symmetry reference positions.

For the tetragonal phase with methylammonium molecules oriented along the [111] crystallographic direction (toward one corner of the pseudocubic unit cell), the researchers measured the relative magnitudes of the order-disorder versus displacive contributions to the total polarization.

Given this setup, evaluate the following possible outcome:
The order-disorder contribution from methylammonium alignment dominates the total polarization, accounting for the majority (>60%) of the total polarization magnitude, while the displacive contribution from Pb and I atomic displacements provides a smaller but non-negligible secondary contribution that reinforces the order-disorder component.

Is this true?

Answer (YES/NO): NO